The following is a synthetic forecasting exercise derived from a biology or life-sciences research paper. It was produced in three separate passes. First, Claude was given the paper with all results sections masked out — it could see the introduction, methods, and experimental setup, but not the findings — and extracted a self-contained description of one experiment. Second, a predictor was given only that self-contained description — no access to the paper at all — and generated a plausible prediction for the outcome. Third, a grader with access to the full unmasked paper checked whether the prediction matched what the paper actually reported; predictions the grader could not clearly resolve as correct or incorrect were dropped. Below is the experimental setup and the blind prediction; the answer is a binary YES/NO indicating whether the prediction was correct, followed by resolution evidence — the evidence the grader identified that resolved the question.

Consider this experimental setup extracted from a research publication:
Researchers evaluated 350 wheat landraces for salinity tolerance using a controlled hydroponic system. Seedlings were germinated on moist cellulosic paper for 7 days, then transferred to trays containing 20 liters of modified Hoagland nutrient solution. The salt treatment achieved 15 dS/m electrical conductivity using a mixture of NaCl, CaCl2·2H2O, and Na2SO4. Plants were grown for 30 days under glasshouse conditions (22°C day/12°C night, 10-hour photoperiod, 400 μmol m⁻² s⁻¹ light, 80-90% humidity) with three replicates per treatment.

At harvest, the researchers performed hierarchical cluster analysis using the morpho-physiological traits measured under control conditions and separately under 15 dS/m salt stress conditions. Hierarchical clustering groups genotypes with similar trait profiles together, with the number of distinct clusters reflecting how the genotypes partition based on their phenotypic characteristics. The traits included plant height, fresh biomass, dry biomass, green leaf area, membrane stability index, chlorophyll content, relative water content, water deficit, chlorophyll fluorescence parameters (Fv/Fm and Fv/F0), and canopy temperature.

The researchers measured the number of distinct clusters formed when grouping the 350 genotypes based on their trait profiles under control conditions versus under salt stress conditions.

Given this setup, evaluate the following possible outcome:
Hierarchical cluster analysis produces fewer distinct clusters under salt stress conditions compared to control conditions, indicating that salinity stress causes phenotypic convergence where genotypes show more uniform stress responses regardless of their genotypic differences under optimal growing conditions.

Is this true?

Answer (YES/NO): NO